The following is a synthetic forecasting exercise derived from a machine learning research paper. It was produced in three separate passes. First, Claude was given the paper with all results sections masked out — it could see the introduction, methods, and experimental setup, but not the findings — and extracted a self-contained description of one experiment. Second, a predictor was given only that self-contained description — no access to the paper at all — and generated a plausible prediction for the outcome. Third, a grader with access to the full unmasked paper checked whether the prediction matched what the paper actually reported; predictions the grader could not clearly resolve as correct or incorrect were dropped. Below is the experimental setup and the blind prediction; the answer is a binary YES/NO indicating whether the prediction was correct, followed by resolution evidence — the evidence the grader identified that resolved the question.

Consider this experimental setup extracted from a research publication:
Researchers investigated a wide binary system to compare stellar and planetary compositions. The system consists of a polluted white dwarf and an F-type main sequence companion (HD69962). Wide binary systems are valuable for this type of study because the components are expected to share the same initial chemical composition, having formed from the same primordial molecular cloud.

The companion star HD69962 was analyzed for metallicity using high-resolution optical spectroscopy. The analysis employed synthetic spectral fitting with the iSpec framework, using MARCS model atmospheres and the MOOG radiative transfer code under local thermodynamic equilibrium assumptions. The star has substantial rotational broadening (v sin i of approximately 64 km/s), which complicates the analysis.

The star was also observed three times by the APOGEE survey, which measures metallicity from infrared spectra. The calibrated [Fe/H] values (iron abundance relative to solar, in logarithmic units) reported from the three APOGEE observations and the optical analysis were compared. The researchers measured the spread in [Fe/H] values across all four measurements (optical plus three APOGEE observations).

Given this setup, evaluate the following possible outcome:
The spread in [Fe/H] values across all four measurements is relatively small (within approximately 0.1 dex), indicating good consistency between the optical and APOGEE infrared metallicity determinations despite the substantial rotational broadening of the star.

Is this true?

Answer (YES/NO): NO